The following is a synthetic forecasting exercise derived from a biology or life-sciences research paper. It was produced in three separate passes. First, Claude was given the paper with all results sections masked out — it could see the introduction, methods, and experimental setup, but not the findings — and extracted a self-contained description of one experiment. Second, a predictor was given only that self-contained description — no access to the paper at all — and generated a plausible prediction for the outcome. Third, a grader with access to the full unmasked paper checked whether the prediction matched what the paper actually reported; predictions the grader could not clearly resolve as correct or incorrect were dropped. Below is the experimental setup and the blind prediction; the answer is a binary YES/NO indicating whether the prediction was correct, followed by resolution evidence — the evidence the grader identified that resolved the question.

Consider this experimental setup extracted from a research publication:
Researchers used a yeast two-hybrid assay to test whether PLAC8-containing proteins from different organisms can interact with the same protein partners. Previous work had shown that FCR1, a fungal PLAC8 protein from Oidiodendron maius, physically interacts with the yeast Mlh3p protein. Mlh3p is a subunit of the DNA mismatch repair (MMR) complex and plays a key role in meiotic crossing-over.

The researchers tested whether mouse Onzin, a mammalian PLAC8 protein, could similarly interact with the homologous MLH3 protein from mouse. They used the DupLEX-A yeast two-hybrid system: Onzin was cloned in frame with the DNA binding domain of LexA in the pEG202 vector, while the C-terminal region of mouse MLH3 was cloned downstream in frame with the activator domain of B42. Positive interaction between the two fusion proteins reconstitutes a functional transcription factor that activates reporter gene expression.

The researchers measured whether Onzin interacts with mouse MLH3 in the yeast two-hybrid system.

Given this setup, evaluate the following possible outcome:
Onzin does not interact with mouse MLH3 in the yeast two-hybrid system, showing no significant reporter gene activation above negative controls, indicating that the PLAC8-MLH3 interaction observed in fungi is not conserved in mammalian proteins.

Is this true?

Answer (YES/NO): NO